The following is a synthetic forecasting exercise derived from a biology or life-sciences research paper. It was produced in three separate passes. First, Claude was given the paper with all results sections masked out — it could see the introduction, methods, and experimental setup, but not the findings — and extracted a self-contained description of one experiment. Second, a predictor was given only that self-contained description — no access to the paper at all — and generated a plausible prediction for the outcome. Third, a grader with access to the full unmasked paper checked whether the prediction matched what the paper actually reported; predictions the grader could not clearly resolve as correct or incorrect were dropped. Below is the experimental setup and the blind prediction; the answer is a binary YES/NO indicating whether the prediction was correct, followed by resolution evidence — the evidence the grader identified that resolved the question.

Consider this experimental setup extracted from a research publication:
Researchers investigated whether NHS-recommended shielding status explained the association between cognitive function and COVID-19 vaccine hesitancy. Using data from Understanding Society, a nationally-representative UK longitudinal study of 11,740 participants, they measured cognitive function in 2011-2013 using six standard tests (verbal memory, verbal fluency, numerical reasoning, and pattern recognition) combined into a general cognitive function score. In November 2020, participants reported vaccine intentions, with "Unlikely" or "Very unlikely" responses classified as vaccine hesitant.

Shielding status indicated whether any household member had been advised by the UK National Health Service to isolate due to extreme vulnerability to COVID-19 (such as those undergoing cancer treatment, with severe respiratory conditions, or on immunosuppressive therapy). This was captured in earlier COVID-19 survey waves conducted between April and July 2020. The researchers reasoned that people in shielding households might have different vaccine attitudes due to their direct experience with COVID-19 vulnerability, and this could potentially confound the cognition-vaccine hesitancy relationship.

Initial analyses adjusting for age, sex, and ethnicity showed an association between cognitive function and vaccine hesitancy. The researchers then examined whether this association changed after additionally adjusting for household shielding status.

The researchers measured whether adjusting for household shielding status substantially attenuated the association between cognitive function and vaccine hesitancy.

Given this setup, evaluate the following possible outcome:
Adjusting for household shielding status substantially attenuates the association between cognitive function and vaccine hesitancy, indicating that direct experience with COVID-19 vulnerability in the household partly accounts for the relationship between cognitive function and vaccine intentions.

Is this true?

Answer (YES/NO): NO